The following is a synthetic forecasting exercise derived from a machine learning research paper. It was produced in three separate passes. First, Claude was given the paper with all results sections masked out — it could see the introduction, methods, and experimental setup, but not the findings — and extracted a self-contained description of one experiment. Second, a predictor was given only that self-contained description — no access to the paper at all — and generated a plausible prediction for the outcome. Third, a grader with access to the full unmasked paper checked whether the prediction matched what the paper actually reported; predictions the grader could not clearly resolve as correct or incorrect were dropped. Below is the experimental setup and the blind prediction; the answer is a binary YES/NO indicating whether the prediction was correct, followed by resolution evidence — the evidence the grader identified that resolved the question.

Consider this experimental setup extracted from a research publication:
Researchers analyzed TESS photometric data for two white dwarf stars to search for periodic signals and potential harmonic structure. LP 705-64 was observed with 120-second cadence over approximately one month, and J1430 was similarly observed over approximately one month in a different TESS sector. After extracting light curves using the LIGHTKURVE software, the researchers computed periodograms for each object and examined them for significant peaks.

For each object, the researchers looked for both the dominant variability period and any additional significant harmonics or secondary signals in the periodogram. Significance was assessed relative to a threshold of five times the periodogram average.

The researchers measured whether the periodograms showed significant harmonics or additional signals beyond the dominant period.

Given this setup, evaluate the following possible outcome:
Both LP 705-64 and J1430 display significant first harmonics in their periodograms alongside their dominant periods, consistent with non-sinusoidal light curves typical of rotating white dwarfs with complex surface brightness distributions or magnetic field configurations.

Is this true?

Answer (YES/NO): NO